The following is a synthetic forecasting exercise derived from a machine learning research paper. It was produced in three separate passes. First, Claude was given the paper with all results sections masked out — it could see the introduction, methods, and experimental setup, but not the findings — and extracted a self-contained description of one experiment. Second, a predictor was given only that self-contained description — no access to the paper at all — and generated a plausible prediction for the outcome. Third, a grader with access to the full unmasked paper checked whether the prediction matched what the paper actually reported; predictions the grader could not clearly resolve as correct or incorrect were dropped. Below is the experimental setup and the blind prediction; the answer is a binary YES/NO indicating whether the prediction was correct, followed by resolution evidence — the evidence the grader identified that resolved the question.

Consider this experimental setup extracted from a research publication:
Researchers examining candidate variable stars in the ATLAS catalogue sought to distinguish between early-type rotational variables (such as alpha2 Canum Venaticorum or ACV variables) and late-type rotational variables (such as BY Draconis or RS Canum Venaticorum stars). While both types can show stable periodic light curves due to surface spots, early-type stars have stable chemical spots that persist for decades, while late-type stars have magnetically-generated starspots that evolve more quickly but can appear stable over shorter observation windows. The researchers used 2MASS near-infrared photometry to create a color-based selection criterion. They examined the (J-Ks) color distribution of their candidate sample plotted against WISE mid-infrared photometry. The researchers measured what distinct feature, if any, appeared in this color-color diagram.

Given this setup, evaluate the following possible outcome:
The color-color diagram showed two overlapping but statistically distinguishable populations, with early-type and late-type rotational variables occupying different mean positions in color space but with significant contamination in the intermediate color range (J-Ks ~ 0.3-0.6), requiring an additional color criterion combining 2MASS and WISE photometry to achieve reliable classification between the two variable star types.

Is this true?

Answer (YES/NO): NO